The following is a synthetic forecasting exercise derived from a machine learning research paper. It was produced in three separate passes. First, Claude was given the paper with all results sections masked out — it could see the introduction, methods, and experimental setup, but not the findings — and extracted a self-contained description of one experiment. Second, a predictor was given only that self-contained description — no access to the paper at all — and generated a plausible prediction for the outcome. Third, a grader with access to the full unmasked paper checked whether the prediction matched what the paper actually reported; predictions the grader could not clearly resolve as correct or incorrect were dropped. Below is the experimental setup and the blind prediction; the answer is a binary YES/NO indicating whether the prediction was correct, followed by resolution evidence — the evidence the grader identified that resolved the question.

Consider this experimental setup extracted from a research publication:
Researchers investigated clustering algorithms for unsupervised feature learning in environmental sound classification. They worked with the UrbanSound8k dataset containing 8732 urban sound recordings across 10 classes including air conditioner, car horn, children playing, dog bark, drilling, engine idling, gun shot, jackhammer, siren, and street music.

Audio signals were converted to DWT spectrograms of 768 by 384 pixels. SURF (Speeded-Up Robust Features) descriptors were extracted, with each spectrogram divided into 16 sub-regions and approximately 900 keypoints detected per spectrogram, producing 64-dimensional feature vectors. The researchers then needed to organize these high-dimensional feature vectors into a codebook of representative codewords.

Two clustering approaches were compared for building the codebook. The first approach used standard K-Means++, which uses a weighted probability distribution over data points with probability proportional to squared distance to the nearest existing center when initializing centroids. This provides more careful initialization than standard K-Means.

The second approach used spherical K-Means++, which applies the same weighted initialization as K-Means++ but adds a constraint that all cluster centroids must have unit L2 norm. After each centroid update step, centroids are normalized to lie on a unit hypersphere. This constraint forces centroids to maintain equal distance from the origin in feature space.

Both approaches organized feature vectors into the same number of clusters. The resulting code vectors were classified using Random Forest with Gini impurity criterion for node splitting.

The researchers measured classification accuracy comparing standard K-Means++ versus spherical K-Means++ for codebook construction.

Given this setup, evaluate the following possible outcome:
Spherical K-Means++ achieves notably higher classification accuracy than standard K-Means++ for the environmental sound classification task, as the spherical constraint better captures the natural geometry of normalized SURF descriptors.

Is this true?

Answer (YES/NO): YES